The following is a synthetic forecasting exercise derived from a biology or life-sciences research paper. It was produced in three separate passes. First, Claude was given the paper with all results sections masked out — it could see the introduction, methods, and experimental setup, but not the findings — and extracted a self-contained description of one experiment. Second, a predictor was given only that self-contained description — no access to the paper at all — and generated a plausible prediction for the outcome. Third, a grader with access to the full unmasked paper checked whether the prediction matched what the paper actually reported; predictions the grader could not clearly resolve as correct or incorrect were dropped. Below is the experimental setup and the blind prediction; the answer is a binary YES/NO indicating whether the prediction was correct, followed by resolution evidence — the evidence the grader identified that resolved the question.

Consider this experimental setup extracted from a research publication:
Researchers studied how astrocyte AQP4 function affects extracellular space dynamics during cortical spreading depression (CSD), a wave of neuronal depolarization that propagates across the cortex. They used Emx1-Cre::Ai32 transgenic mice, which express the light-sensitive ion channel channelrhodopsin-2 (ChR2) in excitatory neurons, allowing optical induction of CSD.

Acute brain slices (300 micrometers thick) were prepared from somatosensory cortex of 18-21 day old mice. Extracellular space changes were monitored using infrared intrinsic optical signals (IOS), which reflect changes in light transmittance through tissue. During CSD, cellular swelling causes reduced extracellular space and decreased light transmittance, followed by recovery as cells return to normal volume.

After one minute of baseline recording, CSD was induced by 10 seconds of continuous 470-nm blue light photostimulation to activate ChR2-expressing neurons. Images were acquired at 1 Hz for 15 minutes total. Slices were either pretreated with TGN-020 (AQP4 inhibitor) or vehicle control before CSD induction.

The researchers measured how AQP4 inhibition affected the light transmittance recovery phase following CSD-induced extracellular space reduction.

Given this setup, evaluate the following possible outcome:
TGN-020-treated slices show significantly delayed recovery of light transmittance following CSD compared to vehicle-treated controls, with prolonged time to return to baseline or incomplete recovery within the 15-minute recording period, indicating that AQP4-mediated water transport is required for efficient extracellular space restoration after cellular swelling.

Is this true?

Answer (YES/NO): YES